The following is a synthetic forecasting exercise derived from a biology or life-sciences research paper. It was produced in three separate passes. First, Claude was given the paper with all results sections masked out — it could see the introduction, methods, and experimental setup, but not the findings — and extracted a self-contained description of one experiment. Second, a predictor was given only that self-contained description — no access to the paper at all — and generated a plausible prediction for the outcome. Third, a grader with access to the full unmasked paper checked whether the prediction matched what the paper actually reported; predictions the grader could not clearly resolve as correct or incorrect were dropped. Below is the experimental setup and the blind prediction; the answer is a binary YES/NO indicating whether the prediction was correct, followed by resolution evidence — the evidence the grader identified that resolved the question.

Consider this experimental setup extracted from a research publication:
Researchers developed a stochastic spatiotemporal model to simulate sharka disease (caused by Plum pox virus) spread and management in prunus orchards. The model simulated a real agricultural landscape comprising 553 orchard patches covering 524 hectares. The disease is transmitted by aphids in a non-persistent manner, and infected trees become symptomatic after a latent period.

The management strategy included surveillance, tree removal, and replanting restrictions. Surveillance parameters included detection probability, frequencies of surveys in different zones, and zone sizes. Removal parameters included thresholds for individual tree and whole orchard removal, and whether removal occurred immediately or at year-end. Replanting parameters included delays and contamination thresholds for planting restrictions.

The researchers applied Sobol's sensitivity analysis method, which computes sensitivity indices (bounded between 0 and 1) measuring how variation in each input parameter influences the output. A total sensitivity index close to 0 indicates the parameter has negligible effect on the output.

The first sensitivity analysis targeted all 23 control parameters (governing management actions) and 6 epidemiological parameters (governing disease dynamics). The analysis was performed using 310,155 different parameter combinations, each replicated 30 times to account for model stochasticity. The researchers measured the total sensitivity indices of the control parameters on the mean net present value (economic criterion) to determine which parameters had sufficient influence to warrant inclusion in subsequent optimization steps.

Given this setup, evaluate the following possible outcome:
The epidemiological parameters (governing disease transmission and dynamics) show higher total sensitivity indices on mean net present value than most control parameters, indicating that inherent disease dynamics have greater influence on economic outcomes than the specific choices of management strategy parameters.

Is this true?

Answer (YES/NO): NO